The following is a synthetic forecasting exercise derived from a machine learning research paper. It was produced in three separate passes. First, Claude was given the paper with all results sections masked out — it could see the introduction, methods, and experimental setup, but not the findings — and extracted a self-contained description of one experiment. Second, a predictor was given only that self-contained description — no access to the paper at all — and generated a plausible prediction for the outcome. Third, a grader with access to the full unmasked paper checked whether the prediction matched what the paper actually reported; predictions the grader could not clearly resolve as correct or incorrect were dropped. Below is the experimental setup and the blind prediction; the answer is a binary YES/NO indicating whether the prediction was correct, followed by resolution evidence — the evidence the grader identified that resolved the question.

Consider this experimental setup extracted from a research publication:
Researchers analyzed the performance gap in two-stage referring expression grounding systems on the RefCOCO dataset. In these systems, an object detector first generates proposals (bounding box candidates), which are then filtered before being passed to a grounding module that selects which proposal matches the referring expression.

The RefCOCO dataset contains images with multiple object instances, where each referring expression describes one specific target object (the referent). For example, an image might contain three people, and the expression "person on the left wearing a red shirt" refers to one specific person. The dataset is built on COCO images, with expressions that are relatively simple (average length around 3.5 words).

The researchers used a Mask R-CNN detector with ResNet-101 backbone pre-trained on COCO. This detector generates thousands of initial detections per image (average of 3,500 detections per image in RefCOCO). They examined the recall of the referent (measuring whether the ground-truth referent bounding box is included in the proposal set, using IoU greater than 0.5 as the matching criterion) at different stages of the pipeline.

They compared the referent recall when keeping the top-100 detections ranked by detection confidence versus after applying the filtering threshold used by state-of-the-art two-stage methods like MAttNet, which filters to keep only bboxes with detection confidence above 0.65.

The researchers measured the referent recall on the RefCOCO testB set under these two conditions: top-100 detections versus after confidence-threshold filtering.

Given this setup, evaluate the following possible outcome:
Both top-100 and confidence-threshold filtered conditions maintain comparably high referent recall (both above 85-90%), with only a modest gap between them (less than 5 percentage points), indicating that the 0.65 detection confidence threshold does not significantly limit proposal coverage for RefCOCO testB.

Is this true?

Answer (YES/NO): NO